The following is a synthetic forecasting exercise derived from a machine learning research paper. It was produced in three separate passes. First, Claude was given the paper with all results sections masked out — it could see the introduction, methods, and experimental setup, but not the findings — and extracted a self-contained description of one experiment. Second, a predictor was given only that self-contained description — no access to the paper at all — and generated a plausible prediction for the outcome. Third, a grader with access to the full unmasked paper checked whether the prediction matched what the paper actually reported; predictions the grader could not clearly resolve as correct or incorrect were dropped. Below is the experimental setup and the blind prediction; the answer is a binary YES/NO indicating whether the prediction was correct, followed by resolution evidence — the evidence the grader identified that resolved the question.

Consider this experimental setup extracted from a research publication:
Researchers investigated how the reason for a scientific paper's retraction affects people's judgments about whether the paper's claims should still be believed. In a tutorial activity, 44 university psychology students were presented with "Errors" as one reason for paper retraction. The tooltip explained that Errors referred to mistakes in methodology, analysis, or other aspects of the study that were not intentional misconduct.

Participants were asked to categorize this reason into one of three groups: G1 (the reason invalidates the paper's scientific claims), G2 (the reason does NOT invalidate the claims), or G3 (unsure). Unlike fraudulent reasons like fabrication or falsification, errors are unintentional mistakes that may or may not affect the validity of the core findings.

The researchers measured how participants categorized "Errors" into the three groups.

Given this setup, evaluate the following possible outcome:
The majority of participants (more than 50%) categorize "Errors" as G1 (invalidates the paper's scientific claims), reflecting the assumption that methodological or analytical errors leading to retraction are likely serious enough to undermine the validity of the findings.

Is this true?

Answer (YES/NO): YES